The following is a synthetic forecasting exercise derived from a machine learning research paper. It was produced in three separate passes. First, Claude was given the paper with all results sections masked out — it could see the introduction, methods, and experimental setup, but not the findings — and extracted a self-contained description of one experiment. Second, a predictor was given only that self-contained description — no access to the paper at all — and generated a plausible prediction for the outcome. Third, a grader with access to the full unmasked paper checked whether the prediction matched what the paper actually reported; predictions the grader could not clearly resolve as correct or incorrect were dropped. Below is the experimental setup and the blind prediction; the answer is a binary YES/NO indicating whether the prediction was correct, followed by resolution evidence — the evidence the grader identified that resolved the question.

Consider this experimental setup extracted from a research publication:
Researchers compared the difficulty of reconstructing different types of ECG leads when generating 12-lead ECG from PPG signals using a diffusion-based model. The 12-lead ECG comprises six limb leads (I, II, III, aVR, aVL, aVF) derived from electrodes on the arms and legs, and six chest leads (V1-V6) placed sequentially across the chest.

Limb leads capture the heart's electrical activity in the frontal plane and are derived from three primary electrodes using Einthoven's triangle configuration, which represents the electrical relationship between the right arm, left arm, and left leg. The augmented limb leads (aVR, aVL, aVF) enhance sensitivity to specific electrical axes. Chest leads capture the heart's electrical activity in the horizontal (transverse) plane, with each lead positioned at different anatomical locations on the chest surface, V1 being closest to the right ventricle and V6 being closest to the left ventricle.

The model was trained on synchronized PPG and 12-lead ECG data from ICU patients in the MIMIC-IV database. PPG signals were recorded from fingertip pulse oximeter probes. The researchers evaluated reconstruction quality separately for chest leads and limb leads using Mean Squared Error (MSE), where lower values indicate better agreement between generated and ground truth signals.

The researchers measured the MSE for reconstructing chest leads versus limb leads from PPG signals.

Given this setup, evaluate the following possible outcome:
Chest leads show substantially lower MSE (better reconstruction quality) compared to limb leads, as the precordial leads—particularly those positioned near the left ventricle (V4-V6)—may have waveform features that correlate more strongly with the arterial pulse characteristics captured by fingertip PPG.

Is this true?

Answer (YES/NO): NO